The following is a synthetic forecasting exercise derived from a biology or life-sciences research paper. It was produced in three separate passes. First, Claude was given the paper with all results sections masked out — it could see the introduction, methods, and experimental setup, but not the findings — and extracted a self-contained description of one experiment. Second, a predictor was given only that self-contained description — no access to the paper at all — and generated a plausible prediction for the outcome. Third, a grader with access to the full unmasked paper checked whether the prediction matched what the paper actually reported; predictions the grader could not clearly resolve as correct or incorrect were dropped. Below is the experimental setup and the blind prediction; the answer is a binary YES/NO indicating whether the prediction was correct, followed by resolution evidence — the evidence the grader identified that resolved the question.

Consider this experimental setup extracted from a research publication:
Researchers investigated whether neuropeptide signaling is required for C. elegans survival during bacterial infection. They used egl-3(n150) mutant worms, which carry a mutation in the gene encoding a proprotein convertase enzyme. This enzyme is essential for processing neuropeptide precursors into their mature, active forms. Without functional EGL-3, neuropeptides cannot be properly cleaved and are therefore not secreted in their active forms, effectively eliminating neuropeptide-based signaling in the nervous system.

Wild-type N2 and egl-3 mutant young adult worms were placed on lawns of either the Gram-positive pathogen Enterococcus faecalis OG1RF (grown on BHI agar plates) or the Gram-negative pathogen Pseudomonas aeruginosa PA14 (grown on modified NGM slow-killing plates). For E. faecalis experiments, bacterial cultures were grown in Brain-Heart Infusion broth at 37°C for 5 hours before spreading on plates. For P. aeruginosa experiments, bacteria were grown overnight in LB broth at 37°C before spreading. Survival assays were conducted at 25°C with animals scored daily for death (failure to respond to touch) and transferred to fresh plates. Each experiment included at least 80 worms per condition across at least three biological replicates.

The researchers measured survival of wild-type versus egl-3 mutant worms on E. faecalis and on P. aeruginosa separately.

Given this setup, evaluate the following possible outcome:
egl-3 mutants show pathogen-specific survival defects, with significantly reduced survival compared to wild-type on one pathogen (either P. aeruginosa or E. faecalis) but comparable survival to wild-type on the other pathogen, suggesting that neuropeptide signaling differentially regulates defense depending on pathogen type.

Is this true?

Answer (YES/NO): YES